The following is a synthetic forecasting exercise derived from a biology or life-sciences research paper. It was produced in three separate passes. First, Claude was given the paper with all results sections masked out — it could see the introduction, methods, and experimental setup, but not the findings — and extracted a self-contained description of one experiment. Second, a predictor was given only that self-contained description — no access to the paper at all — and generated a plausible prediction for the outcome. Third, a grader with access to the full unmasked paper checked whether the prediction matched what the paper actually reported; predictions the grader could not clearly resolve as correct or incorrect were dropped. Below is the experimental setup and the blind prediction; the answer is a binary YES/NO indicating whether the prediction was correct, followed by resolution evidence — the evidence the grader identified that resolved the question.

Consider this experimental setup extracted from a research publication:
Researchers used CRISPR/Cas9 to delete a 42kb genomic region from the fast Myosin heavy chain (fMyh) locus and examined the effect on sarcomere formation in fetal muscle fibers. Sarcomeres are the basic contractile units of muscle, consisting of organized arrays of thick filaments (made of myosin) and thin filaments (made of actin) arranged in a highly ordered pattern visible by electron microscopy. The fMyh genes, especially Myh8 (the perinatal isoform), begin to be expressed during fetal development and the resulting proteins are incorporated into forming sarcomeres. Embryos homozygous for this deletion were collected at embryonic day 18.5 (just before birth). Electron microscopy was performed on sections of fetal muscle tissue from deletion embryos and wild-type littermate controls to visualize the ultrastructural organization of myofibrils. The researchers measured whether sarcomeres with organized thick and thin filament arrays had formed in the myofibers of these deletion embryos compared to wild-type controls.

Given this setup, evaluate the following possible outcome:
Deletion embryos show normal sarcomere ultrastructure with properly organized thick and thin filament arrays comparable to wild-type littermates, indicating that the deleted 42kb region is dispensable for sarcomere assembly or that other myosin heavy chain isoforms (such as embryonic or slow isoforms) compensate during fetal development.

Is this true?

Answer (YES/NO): NO